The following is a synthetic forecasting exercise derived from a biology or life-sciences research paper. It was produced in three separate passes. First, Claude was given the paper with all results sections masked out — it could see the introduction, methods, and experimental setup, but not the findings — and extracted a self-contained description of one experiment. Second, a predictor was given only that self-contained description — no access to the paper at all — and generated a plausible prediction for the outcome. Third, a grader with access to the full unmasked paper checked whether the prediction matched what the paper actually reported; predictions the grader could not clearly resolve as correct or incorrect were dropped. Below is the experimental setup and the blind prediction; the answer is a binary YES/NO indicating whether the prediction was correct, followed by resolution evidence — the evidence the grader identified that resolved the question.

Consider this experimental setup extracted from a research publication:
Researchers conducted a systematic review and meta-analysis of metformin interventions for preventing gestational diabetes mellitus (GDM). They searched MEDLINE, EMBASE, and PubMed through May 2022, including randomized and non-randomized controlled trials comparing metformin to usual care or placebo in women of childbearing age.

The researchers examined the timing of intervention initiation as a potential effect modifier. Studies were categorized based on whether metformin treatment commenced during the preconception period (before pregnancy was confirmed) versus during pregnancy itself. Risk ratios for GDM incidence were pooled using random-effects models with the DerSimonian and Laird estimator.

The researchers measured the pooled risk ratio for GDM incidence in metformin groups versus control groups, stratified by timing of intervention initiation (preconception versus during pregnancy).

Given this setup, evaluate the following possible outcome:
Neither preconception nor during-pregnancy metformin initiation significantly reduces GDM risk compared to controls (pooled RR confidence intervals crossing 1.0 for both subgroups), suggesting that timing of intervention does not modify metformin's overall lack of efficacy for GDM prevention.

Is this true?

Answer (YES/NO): NO